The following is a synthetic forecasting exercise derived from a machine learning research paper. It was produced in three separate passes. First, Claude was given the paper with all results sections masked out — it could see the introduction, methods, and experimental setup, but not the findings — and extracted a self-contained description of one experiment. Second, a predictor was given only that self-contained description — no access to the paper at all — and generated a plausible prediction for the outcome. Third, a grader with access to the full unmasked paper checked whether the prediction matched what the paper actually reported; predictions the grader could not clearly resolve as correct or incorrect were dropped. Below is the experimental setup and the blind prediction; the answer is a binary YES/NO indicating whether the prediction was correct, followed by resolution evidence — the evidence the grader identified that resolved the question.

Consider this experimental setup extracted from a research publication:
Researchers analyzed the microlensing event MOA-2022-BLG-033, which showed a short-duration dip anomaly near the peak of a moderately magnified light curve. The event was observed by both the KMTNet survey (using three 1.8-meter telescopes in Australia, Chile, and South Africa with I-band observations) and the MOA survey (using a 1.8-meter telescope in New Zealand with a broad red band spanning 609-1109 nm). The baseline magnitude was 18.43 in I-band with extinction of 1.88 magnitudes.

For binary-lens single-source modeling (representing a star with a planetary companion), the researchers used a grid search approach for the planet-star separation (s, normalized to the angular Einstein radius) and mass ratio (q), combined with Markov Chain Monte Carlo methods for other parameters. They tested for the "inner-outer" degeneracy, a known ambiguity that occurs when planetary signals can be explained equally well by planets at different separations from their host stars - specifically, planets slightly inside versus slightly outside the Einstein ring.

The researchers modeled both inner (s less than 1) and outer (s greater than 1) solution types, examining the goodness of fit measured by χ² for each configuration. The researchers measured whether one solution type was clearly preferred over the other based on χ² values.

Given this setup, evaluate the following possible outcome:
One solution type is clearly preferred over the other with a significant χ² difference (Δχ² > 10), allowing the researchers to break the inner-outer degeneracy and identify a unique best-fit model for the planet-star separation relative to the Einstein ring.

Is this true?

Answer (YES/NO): NO